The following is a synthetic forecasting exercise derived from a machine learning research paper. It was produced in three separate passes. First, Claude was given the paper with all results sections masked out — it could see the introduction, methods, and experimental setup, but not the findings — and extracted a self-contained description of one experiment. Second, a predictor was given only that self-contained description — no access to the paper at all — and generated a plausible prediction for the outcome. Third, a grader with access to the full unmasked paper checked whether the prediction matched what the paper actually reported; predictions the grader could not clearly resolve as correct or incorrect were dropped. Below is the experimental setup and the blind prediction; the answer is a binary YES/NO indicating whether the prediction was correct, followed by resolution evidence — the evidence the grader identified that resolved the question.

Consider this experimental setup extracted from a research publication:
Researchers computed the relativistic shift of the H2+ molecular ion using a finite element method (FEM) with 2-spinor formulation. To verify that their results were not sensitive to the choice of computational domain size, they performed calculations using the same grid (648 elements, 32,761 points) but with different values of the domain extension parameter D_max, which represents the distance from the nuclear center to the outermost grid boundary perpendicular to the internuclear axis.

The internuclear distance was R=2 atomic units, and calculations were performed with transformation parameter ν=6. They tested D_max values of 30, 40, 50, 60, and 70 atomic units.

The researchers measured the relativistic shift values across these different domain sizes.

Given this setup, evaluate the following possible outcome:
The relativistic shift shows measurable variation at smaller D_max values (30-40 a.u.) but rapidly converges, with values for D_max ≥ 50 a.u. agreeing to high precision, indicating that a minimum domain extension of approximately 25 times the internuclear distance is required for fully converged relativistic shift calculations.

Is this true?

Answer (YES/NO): NO